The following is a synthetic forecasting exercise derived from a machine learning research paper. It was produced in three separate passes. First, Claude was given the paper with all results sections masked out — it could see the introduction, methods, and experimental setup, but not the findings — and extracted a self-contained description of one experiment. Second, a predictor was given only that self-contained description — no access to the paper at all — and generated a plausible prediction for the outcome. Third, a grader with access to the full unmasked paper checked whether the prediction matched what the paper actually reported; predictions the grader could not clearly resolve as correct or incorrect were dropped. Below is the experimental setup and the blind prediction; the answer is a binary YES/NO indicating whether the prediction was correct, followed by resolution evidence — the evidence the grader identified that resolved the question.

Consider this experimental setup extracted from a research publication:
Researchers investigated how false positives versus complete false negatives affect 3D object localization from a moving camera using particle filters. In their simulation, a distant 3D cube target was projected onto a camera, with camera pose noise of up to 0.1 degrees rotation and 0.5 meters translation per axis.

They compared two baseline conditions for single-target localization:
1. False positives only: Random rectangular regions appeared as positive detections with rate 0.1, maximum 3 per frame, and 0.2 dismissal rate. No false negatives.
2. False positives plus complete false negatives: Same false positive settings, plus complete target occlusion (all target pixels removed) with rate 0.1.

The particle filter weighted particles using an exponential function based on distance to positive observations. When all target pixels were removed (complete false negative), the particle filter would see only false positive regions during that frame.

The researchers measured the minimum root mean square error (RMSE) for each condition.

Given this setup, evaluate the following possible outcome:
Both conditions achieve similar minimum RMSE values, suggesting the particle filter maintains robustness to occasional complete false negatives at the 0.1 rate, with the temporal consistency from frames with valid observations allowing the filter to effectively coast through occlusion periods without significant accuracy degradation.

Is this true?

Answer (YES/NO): YES